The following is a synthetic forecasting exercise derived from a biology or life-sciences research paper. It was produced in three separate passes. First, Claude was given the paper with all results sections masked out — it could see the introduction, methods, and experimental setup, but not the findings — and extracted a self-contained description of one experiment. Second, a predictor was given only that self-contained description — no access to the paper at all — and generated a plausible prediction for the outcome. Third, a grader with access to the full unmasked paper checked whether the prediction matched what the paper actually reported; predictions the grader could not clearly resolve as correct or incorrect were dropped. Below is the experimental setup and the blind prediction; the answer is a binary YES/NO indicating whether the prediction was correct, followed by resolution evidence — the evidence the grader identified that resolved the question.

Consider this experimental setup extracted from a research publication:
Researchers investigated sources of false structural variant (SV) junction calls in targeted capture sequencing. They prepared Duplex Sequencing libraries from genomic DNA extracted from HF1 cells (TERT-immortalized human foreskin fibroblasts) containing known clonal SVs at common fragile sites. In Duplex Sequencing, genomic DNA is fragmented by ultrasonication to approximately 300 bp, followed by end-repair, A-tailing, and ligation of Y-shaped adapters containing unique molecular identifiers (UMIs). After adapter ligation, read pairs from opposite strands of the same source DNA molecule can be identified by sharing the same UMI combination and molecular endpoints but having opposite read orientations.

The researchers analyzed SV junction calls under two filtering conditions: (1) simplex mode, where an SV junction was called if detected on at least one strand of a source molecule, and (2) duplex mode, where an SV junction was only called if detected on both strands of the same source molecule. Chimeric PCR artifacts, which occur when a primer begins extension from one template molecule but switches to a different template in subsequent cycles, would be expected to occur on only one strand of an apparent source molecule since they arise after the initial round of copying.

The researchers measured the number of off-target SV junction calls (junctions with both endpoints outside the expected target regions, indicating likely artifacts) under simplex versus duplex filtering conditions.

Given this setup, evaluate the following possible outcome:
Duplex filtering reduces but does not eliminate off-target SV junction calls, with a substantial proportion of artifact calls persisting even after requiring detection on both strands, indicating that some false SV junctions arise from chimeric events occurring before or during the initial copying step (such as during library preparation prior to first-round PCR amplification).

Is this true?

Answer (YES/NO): YES